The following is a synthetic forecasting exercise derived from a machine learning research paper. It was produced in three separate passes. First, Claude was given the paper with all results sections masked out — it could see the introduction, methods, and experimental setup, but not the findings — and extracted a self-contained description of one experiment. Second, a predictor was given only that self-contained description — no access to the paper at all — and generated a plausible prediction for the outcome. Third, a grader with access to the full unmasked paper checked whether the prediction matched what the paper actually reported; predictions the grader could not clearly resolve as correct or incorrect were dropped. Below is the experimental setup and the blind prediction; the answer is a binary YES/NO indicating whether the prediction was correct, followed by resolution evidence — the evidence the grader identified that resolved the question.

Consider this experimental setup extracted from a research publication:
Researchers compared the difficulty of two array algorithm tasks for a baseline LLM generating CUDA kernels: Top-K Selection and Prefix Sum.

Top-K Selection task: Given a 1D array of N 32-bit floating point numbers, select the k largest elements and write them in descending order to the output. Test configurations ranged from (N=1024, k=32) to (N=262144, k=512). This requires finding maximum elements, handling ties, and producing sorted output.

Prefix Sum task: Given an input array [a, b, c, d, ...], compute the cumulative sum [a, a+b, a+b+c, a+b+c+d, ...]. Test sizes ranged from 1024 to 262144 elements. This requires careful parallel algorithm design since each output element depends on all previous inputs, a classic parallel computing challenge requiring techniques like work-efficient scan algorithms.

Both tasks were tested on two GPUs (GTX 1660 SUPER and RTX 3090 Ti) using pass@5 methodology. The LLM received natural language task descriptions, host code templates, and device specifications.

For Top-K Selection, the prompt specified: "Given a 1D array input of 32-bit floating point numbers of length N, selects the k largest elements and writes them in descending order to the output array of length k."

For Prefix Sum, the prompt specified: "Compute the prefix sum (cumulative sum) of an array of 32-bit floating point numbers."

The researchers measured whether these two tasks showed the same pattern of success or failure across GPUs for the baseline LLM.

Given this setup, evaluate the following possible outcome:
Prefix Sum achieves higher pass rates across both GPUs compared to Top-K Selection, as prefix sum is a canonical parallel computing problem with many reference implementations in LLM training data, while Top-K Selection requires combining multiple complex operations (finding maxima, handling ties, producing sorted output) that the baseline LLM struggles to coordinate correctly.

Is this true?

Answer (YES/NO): NO